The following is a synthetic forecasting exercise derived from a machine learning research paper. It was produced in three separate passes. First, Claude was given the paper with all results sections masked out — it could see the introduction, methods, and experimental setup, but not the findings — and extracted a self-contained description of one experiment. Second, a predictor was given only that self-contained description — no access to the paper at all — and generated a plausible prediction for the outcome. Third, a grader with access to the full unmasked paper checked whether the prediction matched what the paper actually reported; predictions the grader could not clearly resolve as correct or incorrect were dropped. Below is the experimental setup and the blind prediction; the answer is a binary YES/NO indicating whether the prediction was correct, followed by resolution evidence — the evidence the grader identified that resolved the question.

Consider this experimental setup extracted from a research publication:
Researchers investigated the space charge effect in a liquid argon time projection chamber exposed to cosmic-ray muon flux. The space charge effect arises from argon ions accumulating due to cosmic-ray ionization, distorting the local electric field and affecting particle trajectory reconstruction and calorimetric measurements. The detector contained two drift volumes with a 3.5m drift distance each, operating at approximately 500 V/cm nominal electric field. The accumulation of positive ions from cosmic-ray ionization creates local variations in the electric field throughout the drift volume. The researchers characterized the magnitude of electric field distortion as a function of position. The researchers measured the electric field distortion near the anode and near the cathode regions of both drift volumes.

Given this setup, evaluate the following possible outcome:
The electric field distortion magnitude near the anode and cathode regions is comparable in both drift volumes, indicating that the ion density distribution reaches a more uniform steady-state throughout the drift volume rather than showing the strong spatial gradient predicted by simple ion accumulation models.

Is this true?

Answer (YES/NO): NO